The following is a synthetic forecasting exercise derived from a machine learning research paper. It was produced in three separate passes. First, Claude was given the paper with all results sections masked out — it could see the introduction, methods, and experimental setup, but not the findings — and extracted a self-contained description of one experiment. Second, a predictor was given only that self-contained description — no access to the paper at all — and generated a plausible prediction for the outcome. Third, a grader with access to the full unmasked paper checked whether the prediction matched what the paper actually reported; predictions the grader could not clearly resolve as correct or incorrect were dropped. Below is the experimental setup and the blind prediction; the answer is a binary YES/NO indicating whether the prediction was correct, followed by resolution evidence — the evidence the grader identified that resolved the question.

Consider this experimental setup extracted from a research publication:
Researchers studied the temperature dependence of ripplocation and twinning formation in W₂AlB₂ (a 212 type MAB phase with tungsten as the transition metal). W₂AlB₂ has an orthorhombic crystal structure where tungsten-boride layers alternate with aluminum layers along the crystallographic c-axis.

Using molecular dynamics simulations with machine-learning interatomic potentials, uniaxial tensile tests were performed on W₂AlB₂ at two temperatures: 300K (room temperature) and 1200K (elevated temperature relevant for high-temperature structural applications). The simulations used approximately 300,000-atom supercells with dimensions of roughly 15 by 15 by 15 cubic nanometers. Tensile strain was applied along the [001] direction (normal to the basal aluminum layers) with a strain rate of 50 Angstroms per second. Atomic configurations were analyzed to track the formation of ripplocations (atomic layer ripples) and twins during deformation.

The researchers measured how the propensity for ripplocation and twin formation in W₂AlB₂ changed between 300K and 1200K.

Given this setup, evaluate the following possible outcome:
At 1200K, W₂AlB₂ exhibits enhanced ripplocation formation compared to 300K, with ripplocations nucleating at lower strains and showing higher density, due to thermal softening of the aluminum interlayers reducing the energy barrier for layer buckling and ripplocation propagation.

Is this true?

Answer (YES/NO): NO